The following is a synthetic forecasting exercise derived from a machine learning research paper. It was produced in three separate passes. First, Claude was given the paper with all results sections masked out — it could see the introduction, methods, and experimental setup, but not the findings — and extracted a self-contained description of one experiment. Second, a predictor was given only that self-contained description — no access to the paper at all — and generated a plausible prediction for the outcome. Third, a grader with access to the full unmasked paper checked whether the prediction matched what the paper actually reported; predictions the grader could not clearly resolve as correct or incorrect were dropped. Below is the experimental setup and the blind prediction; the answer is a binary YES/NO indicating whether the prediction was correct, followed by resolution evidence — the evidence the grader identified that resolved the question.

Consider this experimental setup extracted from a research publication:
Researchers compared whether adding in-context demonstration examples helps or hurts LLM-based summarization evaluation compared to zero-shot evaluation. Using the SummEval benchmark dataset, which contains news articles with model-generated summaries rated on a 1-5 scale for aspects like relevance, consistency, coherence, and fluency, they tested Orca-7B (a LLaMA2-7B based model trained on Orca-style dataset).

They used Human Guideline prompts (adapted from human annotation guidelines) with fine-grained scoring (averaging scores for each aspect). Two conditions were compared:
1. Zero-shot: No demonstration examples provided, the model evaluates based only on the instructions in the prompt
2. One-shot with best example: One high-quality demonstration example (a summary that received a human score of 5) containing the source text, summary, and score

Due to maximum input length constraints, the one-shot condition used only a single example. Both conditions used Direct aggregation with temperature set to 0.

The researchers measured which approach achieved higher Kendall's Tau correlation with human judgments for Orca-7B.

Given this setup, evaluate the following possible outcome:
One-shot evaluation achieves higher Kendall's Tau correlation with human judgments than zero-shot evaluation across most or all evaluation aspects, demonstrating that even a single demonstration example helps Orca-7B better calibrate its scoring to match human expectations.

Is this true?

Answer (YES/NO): NO